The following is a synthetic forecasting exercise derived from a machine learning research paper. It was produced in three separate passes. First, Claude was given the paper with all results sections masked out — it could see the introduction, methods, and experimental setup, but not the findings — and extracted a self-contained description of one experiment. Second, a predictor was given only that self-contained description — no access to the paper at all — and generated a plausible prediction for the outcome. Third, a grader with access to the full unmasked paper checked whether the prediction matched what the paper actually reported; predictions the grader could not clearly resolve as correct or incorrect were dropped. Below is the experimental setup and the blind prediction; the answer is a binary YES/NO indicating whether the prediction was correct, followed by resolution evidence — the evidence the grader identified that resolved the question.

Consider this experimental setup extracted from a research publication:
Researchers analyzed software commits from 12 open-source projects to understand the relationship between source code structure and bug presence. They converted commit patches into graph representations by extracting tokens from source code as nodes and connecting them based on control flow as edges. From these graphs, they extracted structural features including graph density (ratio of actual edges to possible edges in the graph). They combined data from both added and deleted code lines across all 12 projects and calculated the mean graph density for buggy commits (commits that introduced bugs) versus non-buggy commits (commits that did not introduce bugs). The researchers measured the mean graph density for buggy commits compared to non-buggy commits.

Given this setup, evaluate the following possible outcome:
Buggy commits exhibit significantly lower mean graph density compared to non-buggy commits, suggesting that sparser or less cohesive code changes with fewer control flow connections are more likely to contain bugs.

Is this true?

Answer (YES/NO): YES